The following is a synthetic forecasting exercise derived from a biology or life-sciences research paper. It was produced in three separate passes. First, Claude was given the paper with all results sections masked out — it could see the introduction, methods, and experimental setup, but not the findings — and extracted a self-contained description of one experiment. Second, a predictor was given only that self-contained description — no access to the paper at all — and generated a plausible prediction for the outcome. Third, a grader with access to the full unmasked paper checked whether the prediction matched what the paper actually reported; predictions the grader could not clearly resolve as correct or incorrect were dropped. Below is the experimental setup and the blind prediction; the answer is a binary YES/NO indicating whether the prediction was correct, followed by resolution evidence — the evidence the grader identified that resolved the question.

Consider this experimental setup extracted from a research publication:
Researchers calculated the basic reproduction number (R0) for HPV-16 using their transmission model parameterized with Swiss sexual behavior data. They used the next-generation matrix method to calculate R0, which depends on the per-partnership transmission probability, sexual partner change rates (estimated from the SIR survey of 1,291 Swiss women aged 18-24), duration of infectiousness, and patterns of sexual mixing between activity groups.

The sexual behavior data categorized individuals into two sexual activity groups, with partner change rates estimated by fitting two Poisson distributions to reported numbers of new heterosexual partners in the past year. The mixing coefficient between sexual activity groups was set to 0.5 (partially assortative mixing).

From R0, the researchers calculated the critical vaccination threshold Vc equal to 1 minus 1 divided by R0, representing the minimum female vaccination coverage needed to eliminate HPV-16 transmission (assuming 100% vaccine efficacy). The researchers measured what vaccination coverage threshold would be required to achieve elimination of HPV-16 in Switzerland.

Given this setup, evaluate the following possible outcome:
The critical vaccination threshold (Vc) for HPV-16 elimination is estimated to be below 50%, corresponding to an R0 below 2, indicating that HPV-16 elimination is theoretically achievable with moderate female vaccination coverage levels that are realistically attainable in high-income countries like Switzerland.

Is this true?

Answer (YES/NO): YES